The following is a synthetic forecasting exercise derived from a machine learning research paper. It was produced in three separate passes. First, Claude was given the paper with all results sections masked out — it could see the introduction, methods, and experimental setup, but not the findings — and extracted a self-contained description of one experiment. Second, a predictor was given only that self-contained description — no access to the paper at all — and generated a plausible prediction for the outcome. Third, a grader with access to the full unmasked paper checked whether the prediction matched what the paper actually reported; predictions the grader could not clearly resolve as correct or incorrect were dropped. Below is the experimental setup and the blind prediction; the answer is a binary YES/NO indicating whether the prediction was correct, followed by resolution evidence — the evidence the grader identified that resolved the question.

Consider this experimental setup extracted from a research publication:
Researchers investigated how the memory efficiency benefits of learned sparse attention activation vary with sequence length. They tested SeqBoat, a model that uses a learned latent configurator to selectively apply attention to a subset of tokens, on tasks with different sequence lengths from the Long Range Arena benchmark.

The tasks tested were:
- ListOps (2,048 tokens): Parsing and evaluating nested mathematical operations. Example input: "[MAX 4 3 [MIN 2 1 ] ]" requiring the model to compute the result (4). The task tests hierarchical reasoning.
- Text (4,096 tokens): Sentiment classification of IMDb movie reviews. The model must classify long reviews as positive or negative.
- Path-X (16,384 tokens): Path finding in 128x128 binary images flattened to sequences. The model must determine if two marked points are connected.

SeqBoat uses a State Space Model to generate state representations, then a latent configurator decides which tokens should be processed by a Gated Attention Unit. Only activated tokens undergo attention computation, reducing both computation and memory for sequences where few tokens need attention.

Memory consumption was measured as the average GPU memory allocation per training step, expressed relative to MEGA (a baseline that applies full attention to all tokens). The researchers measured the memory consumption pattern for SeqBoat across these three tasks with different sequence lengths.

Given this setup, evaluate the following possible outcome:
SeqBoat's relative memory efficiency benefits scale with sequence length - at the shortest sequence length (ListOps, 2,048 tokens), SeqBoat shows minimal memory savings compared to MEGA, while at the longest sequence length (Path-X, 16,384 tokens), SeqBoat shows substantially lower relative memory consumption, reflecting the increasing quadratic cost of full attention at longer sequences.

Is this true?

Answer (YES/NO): NO